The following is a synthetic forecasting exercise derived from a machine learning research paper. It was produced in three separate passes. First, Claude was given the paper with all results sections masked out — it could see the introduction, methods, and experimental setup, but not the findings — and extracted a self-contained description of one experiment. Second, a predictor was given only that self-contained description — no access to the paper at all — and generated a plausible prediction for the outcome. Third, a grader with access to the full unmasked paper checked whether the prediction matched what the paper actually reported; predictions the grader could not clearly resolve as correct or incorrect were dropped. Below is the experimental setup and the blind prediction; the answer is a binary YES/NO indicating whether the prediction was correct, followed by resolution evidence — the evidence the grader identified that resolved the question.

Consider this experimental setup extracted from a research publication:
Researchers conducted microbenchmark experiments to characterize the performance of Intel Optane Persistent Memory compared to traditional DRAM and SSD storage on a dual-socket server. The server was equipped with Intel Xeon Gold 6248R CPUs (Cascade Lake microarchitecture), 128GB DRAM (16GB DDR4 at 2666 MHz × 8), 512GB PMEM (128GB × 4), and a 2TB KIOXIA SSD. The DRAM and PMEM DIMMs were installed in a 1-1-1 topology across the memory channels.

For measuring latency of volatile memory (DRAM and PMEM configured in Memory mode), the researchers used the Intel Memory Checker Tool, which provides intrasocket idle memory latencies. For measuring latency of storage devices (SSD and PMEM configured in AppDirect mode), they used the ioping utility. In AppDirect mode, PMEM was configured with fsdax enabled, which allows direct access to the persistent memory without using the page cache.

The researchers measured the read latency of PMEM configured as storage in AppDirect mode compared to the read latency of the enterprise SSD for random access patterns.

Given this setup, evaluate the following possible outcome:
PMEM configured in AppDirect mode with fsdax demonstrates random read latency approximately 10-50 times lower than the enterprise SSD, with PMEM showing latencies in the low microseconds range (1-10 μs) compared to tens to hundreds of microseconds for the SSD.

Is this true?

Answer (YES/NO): NO